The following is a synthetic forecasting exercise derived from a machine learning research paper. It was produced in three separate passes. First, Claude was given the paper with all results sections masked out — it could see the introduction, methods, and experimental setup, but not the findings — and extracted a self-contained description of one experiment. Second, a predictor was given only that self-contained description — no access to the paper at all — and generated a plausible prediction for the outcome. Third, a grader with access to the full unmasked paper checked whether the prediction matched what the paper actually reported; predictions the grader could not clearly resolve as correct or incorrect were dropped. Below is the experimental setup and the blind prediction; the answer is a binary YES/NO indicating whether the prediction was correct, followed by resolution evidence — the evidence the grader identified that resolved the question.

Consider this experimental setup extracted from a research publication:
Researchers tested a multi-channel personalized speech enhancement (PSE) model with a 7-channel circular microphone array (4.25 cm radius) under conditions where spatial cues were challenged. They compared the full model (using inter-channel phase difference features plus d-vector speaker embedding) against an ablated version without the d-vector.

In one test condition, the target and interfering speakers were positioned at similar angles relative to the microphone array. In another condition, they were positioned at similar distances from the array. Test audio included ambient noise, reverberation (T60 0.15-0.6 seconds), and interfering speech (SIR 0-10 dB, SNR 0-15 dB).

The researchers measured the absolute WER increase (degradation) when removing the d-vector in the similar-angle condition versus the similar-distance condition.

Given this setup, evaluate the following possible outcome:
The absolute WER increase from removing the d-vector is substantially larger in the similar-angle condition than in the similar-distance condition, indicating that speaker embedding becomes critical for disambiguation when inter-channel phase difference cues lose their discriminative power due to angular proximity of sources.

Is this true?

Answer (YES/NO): NO